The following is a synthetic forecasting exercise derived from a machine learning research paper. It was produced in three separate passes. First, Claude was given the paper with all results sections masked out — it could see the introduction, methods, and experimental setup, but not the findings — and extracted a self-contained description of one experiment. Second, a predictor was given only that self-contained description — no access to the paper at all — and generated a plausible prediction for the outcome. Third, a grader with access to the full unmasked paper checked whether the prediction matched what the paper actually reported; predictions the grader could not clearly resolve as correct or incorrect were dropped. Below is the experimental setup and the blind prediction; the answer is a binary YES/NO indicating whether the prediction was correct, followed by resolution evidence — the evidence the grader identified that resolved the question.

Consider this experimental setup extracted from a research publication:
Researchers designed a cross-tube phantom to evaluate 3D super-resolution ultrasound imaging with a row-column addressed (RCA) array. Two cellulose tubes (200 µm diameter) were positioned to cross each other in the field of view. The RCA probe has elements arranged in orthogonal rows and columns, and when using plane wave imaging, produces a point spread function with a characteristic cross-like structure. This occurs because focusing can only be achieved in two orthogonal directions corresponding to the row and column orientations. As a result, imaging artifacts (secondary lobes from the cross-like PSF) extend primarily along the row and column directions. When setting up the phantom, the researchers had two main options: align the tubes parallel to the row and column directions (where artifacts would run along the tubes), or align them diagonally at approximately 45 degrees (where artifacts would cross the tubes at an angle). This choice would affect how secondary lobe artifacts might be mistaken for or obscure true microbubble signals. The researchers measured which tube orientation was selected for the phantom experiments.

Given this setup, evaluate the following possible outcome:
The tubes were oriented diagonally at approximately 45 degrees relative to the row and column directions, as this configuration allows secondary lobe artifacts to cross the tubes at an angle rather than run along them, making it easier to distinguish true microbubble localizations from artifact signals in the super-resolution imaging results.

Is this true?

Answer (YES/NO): YES